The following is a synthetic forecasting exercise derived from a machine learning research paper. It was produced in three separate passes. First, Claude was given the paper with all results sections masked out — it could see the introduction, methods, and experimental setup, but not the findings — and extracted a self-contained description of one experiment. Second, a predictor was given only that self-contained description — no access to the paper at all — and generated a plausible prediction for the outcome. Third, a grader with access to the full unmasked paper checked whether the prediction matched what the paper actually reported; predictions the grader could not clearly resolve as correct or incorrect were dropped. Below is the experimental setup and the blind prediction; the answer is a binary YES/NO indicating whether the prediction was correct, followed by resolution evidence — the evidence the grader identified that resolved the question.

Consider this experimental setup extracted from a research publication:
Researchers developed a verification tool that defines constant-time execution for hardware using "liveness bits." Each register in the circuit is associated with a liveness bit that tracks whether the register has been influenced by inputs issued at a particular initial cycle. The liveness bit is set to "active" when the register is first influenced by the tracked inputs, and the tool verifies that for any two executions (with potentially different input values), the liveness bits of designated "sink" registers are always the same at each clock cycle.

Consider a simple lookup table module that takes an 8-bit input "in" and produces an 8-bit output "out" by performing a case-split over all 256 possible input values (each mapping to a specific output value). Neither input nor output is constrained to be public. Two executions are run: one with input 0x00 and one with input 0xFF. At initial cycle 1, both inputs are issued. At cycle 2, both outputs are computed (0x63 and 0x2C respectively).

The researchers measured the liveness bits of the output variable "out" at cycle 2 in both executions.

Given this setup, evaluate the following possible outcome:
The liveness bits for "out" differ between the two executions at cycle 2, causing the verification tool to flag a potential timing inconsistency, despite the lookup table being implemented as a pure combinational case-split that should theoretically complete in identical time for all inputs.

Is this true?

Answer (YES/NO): NO